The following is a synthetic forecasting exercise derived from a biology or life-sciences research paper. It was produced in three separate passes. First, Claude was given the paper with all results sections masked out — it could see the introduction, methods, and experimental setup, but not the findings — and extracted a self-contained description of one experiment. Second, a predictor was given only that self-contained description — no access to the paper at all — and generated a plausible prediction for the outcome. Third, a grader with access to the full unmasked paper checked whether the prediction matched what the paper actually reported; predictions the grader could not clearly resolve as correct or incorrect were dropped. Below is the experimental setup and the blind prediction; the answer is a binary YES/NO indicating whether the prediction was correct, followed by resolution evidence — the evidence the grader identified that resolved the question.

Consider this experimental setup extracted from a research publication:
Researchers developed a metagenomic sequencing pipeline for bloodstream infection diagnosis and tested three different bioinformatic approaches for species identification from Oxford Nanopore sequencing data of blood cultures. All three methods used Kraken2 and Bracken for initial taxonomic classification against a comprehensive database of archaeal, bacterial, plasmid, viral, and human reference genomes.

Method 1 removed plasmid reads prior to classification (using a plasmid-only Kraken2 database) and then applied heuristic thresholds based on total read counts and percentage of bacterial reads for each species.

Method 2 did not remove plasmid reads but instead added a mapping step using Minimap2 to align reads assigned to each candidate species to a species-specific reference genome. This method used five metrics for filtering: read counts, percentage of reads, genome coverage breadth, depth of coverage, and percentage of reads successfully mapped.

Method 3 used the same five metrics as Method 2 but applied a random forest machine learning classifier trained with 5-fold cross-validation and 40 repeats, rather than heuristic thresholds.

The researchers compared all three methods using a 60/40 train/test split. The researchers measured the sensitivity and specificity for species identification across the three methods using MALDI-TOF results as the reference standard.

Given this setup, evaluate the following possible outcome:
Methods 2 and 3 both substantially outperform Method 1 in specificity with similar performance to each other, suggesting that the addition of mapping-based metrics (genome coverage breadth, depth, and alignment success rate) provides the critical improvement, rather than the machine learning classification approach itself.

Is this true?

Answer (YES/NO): NO